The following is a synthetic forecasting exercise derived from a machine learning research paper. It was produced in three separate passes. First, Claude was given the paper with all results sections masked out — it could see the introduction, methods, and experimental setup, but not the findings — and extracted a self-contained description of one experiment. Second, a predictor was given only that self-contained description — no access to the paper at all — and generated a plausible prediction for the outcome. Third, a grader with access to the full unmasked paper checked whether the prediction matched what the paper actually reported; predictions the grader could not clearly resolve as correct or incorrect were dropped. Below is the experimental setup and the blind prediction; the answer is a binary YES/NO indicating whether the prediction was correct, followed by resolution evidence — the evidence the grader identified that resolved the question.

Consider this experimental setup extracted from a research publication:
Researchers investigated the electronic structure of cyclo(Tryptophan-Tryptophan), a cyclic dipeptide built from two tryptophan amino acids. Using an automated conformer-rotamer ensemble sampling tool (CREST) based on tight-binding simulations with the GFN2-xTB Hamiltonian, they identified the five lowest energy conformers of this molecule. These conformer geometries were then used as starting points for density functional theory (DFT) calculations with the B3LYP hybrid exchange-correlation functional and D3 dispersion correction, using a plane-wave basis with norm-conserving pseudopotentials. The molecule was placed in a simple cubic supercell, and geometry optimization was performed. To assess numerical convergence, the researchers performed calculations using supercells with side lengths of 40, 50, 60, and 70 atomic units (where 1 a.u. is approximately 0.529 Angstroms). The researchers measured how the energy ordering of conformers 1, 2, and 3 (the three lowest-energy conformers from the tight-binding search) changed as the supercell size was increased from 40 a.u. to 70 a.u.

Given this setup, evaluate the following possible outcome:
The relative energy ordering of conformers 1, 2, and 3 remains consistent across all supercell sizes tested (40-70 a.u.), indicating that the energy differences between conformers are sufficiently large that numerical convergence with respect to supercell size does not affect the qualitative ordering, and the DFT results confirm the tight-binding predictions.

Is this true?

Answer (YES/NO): NO